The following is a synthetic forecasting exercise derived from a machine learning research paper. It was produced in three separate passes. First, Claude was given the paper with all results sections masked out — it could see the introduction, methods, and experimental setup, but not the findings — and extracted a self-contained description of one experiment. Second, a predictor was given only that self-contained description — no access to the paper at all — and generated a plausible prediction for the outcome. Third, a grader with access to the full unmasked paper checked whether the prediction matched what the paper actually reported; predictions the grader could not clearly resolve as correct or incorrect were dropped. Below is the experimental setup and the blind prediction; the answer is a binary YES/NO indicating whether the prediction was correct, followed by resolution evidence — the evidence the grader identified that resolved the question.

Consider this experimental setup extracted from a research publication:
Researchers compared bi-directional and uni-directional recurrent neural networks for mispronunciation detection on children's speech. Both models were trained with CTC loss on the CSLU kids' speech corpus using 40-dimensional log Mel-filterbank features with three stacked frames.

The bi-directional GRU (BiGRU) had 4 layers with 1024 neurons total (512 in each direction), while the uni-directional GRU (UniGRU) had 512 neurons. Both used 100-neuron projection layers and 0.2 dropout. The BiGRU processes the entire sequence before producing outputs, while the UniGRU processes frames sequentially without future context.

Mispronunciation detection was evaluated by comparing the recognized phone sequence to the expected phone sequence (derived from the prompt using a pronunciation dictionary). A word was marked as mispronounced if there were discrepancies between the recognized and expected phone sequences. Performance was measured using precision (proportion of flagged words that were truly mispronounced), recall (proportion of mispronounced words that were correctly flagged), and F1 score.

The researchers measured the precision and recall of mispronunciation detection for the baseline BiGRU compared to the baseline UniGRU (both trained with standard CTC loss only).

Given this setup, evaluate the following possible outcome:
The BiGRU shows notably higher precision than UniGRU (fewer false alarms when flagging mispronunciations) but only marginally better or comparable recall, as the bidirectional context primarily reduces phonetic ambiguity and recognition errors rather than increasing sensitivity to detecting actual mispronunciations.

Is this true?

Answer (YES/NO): NO